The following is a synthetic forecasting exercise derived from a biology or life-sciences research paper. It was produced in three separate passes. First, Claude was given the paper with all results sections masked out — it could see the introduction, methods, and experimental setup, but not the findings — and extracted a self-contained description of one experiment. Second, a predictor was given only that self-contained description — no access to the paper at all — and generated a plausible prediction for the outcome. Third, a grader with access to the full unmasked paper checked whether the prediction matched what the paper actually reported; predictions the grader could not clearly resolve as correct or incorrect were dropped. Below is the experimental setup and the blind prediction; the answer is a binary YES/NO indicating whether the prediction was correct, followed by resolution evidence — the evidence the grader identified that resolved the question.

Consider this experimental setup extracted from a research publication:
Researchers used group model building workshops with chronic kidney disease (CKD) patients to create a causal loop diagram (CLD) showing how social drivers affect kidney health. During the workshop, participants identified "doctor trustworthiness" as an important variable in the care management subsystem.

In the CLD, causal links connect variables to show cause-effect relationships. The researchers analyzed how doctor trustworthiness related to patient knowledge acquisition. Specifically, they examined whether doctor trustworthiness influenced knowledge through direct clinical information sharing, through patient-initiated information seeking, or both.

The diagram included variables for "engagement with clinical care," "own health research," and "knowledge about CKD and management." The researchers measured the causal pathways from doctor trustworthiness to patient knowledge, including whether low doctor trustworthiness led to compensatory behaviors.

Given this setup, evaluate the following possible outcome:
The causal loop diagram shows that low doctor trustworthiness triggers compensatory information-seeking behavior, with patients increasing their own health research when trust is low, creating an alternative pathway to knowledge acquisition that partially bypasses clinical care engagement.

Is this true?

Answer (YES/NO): YES